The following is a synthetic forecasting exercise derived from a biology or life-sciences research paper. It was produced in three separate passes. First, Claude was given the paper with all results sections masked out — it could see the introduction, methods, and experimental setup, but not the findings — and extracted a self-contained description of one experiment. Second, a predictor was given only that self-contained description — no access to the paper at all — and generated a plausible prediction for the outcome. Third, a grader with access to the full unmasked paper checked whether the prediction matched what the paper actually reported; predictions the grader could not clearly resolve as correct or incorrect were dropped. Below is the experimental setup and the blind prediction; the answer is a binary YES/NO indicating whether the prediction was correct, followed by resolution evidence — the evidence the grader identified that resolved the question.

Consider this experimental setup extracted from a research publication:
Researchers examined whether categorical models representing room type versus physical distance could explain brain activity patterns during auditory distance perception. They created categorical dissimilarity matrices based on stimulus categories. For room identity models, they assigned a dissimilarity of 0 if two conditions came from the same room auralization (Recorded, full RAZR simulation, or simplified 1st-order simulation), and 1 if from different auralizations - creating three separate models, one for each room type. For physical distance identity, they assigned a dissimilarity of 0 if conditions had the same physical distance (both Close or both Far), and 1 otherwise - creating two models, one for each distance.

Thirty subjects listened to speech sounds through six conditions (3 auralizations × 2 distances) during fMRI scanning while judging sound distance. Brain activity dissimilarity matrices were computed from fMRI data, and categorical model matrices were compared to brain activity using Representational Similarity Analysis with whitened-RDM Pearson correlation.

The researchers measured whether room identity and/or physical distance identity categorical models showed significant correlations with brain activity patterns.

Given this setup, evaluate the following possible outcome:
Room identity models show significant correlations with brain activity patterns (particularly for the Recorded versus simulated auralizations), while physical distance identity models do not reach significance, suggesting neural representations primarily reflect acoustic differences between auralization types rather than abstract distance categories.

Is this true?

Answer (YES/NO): NO